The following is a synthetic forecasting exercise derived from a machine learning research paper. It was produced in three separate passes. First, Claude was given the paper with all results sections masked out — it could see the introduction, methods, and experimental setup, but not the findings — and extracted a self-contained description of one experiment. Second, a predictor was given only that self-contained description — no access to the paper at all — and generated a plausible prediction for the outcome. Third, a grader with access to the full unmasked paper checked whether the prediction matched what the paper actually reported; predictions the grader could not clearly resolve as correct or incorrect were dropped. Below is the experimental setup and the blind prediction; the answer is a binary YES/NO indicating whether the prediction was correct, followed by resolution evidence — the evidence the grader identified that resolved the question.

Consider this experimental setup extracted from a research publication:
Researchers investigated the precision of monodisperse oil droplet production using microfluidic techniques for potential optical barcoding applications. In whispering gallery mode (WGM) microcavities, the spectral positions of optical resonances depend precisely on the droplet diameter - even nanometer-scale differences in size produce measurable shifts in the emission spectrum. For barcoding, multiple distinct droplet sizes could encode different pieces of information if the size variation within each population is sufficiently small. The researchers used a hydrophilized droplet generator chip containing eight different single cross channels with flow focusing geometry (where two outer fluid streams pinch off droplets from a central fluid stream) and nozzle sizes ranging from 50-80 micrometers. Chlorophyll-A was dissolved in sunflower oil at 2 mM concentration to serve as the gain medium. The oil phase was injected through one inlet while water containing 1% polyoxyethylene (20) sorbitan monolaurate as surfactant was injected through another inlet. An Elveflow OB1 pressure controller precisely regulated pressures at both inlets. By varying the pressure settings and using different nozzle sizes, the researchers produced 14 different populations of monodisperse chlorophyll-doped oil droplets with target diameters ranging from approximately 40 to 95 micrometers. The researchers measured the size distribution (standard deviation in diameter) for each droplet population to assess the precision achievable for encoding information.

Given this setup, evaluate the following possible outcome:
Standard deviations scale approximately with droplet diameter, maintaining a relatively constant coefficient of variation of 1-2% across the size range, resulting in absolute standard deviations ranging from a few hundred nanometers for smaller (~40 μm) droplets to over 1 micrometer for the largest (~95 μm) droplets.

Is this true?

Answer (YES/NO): NO